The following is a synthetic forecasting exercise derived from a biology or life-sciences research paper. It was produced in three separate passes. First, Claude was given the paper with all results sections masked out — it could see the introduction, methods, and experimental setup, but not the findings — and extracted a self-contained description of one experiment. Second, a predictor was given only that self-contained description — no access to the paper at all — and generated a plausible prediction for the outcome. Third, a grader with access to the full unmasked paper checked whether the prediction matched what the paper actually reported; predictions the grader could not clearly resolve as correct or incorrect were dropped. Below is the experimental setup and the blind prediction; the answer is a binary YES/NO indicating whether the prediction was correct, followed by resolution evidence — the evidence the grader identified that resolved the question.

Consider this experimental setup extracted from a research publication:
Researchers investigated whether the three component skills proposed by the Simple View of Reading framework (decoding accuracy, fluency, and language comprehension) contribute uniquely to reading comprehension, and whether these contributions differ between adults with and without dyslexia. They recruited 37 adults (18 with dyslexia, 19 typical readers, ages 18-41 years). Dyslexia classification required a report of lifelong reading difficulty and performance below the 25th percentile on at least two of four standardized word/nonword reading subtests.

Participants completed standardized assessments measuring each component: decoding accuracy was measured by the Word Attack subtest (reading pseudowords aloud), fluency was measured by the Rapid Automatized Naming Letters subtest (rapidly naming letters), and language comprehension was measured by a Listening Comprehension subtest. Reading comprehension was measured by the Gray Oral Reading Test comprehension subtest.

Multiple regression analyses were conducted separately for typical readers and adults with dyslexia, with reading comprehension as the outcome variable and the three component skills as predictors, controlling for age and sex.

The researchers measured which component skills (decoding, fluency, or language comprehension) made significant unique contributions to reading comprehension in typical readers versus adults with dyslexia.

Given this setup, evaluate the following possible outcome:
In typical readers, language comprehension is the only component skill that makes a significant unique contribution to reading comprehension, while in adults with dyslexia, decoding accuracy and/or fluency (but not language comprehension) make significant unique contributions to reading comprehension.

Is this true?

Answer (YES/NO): NO